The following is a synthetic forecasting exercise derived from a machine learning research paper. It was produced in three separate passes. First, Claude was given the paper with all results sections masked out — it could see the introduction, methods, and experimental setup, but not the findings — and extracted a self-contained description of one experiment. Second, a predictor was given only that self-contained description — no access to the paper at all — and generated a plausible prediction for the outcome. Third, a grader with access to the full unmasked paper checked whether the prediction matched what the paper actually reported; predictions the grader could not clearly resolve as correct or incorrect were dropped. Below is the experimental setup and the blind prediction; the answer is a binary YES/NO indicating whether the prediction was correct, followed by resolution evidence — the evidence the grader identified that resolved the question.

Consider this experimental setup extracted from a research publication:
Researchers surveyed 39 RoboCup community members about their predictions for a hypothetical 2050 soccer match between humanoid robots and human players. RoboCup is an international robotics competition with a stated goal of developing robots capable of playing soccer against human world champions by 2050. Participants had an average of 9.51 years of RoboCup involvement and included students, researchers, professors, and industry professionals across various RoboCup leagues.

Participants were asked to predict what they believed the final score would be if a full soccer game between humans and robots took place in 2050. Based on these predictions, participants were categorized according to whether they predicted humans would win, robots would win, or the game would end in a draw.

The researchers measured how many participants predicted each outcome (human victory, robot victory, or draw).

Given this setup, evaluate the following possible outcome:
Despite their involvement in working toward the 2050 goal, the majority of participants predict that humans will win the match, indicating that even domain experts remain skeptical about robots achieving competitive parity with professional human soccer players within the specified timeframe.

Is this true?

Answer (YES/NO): YES